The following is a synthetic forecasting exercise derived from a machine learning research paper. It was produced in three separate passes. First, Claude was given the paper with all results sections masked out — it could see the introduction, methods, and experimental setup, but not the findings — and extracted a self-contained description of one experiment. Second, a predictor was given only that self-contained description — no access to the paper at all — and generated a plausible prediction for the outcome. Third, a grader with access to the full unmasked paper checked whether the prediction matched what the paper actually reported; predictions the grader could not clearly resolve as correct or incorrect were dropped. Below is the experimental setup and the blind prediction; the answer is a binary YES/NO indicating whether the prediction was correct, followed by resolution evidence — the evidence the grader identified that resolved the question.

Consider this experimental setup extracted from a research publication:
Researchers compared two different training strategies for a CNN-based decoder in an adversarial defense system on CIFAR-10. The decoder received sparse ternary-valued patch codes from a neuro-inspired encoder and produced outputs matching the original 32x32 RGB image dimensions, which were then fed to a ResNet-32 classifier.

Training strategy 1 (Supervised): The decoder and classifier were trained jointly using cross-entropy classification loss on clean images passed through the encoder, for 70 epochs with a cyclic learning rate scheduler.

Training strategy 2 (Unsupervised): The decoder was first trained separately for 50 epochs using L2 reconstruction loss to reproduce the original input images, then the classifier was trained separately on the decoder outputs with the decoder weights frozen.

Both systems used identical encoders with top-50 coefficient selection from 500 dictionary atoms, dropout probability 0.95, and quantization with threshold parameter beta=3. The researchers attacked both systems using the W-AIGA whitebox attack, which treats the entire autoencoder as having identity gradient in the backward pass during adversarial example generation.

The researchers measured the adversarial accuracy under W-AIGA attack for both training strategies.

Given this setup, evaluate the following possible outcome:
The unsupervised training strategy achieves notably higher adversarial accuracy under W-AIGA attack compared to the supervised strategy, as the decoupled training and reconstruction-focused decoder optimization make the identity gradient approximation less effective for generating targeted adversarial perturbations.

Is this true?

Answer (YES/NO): NO